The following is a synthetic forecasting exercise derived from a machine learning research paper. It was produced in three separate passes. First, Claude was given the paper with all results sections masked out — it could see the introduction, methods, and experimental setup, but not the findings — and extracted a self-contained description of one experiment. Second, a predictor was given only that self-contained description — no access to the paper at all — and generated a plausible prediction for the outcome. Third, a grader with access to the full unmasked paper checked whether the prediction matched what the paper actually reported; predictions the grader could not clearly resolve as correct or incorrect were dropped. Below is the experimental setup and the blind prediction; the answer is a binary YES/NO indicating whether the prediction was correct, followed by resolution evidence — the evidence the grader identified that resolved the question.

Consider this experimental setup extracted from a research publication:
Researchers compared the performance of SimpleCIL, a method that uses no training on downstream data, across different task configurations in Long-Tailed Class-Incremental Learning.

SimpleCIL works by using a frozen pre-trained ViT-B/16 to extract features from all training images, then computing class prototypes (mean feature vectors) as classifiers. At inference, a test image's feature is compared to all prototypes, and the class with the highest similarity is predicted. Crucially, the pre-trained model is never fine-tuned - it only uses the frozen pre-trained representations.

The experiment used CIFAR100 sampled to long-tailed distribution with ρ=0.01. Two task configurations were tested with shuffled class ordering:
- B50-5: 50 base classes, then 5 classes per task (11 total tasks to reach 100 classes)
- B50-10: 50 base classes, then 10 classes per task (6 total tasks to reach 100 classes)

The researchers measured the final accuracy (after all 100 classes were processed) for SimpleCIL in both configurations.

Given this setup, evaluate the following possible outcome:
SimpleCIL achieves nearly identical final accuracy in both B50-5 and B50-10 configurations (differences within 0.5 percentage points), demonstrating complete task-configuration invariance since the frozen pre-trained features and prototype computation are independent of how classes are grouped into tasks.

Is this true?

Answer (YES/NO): YES